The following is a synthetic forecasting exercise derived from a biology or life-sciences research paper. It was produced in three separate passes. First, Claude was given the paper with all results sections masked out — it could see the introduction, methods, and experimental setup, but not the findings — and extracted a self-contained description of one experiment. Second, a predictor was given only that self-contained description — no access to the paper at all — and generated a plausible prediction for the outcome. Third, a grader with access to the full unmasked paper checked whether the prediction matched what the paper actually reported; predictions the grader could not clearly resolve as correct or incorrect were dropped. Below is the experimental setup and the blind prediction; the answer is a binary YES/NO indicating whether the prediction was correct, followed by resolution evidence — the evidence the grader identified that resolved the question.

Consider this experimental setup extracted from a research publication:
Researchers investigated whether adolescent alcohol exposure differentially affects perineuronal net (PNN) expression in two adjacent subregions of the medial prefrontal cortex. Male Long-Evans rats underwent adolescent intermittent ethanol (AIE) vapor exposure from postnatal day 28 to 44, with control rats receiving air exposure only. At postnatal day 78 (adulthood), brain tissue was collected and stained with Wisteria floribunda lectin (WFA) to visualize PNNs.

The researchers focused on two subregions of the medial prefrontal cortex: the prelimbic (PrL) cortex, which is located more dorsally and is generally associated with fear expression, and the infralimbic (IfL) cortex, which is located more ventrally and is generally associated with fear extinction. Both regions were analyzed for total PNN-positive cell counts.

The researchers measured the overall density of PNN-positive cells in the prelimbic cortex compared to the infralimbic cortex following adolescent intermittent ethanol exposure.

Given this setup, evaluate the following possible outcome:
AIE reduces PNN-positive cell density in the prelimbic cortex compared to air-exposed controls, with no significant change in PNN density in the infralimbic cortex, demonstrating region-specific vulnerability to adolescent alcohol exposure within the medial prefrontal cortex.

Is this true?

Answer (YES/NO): NO